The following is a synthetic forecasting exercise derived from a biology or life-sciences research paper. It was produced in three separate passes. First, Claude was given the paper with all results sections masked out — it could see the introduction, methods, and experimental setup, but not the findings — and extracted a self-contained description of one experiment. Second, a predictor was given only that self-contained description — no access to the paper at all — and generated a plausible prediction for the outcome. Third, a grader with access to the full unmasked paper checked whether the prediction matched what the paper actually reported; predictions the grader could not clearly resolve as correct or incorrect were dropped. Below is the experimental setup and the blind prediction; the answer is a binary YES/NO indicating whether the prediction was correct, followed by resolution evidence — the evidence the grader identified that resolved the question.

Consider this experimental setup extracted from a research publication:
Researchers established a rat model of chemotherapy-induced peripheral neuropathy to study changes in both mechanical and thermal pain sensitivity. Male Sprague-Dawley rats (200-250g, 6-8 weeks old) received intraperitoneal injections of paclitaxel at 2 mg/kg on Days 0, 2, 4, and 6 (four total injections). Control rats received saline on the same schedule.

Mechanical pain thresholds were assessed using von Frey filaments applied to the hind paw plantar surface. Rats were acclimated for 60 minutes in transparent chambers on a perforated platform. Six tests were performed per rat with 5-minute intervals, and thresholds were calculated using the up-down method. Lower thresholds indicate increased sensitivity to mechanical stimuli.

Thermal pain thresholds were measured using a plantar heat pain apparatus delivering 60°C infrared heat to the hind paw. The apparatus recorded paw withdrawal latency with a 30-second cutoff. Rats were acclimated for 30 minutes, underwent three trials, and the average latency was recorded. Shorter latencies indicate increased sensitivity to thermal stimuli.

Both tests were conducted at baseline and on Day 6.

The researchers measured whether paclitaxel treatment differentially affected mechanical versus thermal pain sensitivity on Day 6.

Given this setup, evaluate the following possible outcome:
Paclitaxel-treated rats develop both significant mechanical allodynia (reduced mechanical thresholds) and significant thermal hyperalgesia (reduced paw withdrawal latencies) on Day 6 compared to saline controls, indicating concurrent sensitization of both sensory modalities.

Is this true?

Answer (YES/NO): YES